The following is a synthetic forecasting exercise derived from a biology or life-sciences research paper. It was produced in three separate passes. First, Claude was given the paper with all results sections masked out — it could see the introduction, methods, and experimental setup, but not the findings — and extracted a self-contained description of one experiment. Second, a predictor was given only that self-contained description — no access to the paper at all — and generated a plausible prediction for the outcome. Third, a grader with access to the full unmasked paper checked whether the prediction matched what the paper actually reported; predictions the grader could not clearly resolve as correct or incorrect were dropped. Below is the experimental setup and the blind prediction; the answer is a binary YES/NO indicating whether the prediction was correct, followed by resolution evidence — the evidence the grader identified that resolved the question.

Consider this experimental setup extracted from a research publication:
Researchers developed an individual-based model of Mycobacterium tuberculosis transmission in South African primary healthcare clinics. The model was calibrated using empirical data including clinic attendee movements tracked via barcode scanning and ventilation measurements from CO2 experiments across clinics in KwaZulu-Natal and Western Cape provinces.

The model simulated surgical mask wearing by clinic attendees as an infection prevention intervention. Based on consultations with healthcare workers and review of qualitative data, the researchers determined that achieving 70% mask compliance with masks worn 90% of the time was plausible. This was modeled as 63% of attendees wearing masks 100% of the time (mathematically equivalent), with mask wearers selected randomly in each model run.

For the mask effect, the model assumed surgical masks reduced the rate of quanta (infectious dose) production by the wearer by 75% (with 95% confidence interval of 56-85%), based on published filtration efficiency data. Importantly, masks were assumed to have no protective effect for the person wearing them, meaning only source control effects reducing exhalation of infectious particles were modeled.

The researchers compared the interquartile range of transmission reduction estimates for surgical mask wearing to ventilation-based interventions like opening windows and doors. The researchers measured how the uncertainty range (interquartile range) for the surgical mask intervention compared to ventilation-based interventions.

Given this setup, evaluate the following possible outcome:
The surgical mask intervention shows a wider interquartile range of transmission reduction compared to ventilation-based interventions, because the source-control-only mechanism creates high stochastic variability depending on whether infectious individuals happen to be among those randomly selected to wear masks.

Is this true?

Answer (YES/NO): NO